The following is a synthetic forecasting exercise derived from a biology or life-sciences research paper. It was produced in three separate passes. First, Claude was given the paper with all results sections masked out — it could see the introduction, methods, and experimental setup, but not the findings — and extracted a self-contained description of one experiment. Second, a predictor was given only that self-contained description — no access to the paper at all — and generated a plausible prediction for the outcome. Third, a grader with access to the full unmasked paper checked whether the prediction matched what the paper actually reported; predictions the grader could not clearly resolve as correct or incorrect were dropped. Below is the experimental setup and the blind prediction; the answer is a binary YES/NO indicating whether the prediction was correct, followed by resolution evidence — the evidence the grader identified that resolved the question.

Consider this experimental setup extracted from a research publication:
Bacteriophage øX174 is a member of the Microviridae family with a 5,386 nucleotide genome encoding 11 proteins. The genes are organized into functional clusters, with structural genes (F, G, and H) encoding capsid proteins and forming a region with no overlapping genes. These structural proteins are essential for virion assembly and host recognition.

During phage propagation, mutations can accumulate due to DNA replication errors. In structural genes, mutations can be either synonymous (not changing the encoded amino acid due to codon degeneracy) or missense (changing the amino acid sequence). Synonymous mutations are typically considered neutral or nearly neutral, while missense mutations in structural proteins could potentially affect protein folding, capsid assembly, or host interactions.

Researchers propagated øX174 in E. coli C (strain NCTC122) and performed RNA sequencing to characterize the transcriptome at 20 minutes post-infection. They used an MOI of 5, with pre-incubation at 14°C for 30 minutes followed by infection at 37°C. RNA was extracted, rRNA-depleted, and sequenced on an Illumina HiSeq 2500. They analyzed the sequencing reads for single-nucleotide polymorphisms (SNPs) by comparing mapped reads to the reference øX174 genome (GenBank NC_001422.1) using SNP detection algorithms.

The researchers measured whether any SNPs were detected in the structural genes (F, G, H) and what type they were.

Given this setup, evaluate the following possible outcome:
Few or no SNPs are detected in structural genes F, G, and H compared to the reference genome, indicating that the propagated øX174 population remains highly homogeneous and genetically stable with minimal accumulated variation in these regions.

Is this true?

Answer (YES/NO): NO